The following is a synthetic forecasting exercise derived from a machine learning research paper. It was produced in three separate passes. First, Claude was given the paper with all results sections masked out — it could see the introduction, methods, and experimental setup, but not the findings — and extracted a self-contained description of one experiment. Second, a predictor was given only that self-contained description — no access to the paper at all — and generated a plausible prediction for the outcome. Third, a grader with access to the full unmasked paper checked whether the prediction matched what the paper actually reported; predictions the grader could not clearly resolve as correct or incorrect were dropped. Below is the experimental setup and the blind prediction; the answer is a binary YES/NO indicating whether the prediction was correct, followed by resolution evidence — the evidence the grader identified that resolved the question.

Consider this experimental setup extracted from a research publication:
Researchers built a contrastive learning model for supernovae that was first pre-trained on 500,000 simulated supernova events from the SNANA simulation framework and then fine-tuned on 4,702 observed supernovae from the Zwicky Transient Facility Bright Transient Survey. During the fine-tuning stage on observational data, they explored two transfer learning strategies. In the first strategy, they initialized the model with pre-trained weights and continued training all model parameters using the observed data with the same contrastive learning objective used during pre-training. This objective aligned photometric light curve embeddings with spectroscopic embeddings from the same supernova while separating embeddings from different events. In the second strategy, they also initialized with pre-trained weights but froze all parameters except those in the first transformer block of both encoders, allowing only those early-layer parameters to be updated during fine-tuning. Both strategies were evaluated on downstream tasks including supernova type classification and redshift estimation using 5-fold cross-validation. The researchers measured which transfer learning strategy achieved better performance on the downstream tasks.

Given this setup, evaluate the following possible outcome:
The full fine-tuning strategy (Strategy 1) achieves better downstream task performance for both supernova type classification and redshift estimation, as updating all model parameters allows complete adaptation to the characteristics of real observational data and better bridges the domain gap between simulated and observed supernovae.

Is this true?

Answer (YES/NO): YES